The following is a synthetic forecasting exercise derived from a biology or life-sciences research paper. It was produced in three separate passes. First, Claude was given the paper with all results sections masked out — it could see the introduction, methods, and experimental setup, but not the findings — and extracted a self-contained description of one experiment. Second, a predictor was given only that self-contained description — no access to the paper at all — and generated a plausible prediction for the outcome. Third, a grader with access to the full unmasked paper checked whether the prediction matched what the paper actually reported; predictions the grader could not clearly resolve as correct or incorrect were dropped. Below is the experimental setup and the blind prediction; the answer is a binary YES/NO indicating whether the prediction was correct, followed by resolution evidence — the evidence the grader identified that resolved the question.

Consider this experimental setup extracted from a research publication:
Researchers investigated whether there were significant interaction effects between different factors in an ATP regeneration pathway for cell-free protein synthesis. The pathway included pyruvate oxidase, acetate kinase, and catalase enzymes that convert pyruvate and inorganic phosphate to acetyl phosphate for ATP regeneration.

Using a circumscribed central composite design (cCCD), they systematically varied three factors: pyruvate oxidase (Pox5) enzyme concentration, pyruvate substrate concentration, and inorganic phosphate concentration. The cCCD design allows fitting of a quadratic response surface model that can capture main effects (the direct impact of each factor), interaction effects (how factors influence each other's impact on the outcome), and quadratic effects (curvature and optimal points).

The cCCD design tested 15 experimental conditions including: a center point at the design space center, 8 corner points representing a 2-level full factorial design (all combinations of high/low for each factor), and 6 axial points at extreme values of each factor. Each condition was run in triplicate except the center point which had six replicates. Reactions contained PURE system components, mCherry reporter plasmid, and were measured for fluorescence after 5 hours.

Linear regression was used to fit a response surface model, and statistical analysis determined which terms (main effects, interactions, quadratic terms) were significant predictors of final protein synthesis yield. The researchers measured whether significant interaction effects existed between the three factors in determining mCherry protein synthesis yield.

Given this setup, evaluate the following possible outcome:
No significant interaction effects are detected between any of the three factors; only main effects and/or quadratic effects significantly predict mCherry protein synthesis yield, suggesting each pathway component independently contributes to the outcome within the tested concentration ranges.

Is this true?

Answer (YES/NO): NO